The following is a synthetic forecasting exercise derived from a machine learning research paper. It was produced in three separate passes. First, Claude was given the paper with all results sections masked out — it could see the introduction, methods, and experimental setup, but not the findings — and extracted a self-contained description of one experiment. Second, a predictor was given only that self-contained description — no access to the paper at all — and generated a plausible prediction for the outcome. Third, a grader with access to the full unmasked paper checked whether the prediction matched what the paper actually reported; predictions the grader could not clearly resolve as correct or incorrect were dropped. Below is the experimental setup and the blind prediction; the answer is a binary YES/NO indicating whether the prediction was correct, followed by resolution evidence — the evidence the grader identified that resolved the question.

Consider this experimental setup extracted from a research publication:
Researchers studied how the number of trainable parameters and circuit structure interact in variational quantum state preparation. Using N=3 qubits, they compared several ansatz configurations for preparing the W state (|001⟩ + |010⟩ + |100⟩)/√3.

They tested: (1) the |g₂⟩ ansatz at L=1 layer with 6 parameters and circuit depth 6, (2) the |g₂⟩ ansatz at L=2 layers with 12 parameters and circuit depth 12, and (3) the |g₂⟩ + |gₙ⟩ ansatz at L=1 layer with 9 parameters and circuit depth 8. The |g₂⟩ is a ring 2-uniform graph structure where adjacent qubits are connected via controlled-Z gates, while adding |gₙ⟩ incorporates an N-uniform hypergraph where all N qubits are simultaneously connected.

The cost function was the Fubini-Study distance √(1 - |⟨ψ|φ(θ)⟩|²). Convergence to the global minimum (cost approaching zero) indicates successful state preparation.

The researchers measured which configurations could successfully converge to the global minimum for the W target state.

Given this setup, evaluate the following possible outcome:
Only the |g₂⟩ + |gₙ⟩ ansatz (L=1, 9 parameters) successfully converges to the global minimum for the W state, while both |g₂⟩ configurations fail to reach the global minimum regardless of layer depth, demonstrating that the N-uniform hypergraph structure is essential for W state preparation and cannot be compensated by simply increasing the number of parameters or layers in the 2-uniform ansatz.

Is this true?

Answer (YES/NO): NO